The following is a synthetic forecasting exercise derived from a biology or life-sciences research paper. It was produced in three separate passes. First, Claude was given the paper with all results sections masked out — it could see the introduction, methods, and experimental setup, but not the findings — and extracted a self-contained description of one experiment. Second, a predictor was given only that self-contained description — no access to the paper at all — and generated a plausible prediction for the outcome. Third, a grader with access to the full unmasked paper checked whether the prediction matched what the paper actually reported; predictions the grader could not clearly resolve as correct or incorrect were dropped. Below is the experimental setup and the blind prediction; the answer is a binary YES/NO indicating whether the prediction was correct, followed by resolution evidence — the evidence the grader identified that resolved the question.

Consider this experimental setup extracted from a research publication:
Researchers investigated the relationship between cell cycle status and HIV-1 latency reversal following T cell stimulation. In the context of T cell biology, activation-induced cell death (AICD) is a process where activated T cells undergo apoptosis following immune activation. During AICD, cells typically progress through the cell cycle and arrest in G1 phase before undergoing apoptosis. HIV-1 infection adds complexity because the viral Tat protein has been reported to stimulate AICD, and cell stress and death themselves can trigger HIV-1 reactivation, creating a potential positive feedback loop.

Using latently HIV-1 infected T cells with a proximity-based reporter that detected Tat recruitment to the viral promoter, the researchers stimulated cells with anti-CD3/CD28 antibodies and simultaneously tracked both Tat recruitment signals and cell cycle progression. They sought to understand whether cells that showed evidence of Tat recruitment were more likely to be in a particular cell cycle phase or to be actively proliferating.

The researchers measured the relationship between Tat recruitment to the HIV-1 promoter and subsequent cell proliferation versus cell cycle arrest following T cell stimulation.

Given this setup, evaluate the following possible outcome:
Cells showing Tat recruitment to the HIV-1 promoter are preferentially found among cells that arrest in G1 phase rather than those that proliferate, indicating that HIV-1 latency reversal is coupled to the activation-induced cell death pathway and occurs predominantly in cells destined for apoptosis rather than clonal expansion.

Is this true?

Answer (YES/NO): NO